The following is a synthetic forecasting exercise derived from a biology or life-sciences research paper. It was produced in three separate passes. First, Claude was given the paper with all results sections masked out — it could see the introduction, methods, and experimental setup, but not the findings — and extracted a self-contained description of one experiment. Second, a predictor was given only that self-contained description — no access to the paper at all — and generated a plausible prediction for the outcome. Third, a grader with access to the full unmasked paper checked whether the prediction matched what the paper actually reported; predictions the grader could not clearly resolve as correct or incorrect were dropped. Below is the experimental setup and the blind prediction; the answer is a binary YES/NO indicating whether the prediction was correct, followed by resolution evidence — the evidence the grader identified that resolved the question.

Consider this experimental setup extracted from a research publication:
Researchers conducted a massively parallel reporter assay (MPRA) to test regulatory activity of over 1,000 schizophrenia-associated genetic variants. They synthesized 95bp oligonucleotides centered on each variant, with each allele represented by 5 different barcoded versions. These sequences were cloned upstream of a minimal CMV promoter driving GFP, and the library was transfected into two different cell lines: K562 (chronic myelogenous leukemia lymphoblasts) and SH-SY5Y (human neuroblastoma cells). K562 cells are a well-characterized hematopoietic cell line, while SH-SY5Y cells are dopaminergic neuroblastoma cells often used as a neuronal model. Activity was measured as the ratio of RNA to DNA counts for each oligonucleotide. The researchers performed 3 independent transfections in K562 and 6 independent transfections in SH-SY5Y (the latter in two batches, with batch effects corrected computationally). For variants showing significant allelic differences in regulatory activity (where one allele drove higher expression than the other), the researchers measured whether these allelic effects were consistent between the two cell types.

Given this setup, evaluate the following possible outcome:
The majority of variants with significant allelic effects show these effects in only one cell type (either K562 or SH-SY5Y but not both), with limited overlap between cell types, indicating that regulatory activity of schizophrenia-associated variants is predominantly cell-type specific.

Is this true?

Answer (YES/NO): YES